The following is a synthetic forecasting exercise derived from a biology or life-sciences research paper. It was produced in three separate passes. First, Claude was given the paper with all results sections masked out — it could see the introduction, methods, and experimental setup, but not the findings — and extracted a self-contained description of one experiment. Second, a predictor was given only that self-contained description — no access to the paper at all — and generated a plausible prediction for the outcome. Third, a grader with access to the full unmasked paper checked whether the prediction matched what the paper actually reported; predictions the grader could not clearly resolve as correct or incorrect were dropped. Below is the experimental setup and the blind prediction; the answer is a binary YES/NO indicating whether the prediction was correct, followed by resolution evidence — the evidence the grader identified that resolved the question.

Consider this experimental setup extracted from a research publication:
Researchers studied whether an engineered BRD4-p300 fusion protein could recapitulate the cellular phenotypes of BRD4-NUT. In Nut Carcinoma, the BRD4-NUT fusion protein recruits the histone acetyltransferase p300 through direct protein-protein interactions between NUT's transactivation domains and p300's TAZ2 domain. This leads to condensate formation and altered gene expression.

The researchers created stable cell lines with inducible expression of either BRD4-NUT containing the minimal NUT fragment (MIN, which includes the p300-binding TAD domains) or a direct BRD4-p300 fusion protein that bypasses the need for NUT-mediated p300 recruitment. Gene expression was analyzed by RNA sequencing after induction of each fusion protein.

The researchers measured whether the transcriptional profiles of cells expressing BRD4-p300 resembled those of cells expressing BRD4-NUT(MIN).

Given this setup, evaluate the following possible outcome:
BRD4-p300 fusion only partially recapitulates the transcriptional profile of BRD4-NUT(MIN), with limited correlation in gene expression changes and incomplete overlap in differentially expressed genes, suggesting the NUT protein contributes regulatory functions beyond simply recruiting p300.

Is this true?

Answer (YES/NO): NO